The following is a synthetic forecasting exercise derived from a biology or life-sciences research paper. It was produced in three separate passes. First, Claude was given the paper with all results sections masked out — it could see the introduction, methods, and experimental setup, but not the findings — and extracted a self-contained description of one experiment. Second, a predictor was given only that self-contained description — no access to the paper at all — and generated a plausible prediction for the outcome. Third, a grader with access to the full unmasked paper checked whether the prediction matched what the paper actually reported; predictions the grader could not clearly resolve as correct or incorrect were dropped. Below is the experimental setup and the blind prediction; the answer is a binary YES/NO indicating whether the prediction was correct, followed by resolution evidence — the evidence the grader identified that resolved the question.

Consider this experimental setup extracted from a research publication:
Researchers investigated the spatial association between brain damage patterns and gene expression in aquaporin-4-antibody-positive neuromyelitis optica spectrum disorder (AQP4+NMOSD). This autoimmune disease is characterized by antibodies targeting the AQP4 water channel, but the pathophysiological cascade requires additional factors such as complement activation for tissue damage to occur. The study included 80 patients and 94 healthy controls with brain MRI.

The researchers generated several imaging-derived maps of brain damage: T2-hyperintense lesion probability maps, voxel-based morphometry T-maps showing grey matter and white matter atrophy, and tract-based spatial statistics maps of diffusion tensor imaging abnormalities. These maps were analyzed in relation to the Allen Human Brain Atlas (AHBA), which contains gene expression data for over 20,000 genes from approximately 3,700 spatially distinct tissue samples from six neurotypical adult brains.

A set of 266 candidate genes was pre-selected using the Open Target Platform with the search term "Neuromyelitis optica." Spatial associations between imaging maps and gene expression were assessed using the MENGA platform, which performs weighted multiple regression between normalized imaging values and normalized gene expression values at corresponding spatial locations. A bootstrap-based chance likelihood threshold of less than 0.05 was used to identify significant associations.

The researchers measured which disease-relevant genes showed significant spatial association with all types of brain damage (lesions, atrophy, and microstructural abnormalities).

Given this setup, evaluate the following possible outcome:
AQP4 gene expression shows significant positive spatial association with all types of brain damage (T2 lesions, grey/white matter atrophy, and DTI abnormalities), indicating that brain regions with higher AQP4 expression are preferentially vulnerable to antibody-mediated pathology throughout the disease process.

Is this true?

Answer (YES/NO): YES